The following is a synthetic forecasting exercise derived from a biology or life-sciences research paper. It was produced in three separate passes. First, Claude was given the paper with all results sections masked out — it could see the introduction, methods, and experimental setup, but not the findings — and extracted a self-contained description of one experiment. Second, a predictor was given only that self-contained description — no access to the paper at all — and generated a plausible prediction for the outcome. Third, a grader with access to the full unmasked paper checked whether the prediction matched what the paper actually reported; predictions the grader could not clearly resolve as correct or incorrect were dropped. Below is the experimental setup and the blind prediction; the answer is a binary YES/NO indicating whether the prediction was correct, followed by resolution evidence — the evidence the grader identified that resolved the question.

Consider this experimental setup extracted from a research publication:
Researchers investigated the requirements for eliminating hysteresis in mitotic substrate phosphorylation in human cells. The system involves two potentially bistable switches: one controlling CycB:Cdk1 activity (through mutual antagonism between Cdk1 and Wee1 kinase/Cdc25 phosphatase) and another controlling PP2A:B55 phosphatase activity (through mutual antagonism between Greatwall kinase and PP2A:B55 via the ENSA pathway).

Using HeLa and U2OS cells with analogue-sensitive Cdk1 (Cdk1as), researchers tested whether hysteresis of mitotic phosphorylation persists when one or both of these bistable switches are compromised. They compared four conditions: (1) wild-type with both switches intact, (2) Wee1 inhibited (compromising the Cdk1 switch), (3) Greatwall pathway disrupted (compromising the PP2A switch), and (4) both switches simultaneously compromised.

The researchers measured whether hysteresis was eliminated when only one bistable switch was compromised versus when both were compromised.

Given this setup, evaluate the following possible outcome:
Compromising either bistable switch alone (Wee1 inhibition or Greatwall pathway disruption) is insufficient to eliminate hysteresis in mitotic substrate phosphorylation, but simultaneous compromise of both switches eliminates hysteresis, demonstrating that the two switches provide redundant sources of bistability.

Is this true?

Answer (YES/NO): YES